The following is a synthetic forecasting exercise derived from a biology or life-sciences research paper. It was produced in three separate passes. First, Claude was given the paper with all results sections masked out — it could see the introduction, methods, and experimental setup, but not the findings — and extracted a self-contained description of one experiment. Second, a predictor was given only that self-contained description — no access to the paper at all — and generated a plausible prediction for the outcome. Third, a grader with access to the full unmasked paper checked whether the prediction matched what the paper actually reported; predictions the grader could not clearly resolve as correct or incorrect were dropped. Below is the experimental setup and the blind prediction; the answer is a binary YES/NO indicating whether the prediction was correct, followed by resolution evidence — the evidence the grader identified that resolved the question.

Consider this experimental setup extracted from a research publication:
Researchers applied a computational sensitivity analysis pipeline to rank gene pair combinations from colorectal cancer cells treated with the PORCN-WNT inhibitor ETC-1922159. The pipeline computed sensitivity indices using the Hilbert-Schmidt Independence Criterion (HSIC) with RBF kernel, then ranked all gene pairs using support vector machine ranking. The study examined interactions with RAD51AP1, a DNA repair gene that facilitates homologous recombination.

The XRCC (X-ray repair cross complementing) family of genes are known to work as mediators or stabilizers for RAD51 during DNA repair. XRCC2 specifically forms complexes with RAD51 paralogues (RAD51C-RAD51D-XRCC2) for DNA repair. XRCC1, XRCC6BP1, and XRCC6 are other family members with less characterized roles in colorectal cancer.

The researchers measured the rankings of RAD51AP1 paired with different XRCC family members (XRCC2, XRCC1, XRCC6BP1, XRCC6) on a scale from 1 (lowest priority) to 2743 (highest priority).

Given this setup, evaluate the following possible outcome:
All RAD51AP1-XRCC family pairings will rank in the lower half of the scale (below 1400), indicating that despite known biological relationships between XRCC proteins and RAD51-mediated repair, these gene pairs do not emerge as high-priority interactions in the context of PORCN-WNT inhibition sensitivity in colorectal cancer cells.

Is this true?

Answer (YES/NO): NO